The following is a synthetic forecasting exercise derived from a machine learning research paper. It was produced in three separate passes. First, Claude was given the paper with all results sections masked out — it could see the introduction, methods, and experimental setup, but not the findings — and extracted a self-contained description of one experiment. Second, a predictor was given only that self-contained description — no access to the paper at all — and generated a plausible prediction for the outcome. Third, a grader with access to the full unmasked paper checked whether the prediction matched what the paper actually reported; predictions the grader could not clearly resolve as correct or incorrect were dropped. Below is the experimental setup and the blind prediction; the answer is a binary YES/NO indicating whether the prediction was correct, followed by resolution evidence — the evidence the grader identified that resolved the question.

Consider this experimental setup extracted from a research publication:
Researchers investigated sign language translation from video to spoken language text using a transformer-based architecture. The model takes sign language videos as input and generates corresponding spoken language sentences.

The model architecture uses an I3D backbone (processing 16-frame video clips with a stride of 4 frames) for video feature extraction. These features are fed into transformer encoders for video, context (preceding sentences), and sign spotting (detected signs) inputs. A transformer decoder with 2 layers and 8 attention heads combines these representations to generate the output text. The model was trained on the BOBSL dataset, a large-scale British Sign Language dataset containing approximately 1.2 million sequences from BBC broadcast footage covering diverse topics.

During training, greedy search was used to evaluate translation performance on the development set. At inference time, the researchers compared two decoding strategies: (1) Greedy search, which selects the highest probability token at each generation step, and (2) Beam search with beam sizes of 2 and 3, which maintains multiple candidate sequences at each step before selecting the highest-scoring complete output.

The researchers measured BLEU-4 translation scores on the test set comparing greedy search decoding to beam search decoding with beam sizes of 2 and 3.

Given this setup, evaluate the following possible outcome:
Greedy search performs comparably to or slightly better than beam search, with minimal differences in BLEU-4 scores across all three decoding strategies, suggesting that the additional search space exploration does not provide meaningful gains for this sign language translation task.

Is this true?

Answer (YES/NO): YES